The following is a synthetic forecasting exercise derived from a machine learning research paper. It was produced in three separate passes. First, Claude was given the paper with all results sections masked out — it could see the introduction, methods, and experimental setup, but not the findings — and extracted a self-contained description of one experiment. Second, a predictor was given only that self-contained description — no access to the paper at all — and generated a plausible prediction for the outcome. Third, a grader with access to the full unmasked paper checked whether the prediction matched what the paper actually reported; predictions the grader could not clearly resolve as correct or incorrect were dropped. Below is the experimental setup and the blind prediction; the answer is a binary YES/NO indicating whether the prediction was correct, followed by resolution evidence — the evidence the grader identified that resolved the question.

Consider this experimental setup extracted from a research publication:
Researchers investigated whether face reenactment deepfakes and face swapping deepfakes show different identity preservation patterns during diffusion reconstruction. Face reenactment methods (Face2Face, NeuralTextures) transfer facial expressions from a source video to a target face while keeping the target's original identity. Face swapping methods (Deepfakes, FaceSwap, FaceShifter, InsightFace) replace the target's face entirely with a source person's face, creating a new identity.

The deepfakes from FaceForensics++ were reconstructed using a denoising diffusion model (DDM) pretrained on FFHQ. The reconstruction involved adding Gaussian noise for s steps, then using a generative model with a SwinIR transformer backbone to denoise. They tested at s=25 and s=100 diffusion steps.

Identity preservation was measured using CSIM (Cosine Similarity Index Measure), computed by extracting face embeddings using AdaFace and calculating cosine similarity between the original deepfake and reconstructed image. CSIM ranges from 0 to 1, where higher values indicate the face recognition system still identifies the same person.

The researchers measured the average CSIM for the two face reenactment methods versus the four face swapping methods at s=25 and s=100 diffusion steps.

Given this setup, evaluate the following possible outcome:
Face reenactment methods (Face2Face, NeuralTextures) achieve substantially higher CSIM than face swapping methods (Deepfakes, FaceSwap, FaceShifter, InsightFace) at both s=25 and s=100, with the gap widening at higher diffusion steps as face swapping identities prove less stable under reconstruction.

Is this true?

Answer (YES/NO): NO